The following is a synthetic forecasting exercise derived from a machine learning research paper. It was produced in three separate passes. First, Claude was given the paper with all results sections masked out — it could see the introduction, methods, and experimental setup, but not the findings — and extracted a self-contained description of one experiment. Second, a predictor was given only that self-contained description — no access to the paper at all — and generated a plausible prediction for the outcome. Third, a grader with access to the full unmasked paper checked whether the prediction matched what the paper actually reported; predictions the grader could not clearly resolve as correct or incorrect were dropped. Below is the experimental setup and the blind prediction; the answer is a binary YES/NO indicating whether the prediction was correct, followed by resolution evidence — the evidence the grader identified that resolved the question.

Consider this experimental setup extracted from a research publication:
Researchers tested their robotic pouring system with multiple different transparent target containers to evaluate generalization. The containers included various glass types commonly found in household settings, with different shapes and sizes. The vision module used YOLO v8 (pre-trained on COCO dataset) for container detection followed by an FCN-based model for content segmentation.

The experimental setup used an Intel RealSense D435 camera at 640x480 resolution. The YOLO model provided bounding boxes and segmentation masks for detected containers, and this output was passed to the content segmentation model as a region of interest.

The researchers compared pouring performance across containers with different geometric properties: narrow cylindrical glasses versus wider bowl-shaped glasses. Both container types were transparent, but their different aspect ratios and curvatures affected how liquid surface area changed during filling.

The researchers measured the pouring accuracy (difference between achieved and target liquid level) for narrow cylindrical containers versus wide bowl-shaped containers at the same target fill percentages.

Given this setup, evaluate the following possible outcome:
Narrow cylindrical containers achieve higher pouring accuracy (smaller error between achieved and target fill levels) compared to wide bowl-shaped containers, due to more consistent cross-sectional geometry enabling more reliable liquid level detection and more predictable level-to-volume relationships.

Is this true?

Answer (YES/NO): NO